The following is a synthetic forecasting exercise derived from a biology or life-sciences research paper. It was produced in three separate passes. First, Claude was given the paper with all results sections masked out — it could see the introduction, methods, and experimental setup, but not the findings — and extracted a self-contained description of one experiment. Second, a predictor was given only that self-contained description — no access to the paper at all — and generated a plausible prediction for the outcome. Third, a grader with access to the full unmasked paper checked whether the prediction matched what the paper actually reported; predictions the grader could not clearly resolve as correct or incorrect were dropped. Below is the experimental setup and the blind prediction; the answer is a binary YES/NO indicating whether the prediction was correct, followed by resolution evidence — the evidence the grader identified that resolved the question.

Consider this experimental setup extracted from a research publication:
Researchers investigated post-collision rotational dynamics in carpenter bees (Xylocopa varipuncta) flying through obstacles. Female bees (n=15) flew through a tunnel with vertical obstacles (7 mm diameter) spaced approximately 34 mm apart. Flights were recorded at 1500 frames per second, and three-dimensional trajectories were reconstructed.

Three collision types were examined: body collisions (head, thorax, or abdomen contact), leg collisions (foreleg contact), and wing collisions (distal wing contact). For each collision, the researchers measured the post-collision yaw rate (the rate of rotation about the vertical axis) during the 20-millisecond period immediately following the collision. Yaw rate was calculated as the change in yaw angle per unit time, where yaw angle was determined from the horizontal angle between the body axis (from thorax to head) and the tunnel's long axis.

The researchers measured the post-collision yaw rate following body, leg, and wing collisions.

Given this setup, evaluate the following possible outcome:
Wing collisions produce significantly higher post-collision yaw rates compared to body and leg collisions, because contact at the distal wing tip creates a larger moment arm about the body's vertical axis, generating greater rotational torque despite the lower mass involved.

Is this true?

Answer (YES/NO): NO